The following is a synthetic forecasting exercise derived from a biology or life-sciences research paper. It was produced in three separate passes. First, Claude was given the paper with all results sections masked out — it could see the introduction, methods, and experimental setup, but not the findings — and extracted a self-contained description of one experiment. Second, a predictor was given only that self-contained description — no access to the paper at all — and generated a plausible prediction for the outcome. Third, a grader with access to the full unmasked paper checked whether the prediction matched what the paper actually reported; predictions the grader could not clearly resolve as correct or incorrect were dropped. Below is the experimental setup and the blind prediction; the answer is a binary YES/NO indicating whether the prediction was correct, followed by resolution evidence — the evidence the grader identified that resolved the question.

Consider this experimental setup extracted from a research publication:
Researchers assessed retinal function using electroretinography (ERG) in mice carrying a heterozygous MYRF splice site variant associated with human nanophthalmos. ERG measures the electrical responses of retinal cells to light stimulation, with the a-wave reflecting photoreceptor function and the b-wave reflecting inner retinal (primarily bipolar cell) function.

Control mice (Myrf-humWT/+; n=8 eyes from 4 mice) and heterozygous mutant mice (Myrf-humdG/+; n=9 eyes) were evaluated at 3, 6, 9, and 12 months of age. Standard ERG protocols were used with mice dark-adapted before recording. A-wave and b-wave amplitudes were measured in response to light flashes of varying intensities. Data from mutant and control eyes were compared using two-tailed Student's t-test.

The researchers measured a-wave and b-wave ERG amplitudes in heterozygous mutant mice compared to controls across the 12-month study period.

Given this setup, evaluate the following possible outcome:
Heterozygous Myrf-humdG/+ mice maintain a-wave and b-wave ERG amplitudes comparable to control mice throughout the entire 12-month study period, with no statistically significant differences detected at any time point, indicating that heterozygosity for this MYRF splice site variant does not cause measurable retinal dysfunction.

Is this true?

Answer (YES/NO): YES